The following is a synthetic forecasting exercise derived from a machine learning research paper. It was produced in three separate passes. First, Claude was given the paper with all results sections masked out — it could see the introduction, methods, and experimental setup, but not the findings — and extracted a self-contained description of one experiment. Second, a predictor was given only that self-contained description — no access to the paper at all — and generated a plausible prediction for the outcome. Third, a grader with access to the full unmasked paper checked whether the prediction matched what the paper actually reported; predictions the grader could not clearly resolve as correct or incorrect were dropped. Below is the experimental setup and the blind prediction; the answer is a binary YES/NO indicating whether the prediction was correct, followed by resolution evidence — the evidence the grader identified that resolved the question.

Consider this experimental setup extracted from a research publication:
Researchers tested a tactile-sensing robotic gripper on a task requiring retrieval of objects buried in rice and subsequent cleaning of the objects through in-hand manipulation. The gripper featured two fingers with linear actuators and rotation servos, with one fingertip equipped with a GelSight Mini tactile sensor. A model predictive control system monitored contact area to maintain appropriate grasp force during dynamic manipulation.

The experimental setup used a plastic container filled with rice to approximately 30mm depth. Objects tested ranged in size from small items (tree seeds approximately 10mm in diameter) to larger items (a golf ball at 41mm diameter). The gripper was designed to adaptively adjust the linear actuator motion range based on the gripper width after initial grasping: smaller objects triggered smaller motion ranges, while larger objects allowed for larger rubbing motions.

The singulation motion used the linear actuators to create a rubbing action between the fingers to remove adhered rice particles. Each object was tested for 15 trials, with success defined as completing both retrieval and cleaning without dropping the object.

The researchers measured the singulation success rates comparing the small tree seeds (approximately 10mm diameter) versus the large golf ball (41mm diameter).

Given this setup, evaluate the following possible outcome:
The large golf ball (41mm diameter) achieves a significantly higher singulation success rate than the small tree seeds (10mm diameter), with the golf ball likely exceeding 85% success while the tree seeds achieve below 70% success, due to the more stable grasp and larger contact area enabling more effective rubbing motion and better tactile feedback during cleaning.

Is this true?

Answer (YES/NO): NO